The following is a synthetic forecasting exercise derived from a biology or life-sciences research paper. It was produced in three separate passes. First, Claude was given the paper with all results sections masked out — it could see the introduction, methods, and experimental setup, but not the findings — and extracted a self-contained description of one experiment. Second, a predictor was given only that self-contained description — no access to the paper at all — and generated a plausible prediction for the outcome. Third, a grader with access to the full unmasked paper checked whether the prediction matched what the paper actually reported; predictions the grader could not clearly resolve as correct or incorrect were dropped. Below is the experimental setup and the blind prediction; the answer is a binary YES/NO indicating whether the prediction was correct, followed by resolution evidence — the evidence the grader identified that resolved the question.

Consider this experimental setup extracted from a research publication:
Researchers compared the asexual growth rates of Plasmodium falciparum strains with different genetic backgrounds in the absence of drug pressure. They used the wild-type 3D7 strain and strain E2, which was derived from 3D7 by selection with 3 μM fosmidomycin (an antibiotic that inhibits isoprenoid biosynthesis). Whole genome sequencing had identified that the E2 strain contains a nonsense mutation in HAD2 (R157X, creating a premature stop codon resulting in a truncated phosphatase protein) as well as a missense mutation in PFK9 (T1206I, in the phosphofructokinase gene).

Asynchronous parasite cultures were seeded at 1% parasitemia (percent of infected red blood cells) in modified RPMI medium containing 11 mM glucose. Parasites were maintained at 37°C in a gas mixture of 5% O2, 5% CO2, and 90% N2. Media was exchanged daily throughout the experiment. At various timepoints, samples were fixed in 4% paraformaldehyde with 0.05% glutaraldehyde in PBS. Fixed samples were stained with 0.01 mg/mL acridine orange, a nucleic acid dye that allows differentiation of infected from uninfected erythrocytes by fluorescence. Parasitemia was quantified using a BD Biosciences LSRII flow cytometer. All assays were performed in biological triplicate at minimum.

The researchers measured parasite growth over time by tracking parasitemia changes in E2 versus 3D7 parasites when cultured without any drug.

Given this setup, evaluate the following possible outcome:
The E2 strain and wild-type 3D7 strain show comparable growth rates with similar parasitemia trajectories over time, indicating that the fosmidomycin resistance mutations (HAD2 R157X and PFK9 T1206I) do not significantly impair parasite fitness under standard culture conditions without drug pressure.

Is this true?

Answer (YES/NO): YES